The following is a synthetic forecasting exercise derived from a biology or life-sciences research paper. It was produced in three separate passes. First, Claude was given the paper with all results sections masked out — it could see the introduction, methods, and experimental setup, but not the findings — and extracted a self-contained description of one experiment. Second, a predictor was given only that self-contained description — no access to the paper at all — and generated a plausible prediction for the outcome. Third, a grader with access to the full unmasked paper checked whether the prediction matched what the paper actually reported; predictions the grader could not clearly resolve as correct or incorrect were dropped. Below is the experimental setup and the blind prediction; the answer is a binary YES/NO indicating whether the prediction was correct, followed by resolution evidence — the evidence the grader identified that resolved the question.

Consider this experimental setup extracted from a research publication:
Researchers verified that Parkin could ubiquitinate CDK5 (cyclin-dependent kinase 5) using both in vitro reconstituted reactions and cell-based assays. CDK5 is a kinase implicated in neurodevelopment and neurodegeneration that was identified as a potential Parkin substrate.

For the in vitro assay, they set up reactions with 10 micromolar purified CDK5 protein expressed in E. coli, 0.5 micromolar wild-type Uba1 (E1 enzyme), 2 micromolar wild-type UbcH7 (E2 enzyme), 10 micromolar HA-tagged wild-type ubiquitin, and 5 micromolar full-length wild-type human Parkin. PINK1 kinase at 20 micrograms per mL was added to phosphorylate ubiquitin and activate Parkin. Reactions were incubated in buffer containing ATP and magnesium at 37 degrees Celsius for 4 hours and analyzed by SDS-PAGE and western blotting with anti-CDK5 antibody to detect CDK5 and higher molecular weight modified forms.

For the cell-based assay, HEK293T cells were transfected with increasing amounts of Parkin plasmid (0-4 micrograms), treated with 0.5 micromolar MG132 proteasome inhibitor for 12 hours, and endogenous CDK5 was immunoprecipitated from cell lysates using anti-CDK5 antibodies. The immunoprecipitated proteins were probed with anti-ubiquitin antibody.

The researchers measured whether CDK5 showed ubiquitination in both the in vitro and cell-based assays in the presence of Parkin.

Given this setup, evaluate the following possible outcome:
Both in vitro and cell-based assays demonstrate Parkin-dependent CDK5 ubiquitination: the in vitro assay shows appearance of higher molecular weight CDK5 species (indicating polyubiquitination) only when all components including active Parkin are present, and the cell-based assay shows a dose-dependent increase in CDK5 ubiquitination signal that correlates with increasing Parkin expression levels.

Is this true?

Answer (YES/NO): YES